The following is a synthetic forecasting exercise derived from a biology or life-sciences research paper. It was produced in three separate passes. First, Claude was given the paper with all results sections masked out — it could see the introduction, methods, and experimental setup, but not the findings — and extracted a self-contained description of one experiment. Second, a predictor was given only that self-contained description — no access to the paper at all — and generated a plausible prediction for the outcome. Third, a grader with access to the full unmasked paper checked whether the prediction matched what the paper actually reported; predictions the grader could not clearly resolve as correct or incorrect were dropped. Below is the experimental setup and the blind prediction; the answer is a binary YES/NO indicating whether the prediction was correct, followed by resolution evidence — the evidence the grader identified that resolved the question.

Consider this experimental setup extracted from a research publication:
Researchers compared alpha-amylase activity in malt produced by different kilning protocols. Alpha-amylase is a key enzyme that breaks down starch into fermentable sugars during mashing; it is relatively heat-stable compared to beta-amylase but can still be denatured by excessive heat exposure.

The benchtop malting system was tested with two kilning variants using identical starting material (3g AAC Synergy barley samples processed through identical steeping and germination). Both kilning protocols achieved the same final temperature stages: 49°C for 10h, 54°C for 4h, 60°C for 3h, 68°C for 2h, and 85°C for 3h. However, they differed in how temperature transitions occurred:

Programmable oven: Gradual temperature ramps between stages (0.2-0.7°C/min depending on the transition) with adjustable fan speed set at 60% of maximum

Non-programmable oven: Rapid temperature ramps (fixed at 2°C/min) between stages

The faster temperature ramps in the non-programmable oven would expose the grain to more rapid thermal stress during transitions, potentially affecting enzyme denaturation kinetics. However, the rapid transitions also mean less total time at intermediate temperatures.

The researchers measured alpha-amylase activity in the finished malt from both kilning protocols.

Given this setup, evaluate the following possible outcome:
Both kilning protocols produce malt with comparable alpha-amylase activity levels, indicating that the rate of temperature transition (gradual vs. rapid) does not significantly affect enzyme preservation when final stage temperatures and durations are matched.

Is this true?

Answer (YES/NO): NO